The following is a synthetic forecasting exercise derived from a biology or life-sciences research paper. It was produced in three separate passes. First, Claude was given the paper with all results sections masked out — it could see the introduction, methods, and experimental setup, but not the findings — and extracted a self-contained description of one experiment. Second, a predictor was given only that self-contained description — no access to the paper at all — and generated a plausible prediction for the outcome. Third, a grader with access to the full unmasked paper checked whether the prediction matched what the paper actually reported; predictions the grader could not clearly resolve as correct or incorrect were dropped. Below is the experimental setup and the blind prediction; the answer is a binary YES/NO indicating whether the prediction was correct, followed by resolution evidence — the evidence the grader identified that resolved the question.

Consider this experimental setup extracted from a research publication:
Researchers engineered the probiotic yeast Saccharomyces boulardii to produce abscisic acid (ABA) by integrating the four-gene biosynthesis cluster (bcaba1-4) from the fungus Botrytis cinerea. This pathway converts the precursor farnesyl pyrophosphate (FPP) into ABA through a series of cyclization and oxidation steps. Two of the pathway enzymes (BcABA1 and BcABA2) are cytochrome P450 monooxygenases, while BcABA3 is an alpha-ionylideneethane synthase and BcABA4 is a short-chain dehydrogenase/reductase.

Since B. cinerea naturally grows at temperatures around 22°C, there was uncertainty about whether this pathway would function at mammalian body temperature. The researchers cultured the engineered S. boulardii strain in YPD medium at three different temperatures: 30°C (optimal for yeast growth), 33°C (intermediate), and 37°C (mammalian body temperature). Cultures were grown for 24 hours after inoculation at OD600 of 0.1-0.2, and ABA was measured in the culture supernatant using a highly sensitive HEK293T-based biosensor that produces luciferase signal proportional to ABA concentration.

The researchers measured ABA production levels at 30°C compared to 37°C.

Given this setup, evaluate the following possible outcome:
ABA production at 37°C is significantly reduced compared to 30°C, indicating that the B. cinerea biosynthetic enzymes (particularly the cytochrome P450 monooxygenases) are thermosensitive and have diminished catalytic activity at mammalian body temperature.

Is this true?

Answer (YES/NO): YES